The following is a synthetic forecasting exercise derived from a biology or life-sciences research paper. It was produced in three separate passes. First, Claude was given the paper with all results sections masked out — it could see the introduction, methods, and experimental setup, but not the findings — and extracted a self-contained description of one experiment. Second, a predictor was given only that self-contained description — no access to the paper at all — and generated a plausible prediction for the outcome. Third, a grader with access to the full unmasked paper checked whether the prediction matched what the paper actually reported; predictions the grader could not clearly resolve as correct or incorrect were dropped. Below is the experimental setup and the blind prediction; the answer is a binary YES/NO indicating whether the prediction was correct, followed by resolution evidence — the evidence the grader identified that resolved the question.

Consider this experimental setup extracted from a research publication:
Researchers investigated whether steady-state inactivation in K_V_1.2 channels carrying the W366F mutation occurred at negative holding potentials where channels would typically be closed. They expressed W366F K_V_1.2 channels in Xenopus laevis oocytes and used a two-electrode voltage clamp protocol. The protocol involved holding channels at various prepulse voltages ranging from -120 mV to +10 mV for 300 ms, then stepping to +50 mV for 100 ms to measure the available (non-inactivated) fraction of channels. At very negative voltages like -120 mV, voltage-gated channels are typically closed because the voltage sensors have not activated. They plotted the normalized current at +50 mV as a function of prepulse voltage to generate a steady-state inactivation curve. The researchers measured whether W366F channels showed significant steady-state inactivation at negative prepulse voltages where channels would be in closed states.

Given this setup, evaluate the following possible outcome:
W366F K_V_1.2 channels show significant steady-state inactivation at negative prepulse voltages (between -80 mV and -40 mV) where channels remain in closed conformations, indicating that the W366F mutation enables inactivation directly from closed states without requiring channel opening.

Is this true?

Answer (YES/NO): YES